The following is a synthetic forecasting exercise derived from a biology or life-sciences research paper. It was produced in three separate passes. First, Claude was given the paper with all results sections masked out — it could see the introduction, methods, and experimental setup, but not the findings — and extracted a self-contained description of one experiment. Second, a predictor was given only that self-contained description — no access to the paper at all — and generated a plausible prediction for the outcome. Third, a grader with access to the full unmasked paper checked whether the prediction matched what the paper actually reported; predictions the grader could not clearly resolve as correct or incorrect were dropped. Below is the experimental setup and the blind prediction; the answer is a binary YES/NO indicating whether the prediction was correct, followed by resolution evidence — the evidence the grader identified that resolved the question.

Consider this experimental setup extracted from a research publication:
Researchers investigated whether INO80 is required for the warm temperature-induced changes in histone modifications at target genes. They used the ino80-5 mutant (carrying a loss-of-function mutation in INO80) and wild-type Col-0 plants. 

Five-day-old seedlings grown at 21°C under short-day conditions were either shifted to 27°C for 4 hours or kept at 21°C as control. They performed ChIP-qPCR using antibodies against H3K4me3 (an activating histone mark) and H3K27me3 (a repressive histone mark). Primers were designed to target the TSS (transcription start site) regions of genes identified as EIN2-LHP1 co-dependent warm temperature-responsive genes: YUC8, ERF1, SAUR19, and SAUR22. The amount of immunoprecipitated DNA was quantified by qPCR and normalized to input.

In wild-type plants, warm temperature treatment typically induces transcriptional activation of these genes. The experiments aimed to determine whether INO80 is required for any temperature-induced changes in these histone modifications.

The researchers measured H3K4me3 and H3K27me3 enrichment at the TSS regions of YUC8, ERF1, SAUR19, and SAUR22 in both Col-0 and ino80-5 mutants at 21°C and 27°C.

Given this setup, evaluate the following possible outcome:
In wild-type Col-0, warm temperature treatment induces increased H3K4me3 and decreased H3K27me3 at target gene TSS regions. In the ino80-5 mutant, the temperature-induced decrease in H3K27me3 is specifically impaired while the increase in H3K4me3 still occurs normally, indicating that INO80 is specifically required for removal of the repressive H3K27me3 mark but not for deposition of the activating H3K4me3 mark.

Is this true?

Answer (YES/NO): NO